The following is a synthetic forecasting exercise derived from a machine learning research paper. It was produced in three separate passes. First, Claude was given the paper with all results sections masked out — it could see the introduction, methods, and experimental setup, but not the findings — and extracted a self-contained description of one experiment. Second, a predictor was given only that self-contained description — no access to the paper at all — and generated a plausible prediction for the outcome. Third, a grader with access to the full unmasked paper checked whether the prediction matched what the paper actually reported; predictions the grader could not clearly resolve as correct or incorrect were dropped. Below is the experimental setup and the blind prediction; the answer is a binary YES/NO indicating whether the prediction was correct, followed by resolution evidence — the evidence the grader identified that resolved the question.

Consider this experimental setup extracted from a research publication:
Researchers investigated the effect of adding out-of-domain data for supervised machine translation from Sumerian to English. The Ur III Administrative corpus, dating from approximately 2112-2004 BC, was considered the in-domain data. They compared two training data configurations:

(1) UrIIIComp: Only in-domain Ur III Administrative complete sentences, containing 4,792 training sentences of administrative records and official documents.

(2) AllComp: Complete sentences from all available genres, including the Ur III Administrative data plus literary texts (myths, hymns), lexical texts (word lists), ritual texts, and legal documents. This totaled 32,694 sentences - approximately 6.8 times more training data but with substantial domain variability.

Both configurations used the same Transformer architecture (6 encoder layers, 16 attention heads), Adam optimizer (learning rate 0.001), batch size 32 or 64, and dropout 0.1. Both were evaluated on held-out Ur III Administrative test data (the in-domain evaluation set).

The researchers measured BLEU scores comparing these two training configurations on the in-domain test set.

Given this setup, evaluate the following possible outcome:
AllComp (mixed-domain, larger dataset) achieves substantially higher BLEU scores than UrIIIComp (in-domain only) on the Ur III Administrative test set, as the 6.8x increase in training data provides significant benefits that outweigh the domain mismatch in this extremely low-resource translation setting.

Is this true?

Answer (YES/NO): YES